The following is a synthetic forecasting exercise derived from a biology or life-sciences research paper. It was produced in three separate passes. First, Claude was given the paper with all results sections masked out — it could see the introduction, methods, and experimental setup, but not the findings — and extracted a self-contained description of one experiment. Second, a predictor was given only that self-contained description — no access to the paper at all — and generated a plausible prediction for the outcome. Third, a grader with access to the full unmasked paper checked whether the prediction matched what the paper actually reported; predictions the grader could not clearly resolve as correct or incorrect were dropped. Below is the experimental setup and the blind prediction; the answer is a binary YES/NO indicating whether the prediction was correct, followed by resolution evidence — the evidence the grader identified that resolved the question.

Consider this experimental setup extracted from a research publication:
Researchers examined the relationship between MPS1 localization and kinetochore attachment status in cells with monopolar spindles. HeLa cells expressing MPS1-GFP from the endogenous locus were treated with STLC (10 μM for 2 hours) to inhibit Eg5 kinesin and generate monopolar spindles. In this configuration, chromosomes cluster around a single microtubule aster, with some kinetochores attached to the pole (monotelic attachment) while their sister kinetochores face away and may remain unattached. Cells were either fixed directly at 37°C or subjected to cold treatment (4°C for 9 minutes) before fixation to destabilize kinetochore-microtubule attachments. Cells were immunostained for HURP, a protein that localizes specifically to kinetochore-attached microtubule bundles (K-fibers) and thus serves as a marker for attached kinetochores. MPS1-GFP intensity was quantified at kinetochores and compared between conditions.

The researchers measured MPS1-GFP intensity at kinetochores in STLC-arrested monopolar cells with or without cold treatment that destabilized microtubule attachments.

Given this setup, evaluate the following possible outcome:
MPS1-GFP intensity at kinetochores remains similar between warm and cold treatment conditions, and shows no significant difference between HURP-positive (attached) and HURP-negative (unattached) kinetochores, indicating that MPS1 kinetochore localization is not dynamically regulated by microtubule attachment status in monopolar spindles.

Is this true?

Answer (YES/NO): NO